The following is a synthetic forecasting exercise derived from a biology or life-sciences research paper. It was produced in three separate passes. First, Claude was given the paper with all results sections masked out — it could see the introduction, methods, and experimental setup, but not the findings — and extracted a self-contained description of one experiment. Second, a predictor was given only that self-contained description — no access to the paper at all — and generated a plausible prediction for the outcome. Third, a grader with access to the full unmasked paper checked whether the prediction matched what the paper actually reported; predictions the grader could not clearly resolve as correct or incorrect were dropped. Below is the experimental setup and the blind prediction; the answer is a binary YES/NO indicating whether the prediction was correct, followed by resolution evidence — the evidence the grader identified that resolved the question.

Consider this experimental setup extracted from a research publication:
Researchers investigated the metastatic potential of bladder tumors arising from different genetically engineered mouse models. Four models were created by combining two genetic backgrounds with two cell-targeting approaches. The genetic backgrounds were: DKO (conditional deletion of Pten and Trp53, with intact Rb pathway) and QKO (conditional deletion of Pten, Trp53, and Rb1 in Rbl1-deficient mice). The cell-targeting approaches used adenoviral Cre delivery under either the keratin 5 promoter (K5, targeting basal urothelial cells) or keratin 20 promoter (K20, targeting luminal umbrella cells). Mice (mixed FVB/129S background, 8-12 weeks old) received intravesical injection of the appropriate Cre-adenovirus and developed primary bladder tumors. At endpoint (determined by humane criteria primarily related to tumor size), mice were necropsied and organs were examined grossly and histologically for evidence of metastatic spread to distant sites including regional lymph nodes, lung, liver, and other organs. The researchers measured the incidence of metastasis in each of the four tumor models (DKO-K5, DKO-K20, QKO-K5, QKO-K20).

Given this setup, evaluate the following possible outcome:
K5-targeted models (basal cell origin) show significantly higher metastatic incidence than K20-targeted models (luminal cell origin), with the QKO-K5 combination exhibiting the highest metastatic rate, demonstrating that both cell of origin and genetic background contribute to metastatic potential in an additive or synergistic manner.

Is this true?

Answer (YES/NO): NO